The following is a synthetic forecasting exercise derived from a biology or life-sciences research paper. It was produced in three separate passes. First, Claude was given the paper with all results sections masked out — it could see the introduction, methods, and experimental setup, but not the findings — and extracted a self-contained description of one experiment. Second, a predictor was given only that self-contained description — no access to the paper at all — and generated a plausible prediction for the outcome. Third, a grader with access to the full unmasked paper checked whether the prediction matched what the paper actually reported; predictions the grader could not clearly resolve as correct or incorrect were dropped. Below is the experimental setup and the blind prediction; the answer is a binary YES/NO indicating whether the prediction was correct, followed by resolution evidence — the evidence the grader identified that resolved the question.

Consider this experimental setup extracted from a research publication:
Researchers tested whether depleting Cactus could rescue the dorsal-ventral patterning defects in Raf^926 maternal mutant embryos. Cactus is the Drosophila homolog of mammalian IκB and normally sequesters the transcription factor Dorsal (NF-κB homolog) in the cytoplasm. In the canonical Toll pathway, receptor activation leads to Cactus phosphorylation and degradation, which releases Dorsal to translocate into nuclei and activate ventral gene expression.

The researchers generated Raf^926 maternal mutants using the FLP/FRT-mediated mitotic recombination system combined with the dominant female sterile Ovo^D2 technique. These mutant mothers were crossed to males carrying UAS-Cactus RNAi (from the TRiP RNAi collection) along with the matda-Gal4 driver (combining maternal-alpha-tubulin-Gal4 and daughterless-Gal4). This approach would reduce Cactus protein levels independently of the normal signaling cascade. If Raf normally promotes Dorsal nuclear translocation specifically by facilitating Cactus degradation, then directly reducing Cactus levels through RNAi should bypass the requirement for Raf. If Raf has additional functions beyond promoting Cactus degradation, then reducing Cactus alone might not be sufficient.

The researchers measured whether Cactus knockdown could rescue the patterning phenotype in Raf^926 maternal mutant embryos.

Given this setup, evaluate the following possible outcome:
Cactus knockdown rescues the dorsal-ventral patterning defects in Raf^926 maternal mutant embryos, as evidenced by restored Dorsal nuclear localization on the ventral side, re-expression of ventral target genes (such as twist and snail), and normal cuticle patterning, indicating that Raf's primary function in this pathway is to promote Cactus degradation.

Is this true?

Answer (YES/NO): NO